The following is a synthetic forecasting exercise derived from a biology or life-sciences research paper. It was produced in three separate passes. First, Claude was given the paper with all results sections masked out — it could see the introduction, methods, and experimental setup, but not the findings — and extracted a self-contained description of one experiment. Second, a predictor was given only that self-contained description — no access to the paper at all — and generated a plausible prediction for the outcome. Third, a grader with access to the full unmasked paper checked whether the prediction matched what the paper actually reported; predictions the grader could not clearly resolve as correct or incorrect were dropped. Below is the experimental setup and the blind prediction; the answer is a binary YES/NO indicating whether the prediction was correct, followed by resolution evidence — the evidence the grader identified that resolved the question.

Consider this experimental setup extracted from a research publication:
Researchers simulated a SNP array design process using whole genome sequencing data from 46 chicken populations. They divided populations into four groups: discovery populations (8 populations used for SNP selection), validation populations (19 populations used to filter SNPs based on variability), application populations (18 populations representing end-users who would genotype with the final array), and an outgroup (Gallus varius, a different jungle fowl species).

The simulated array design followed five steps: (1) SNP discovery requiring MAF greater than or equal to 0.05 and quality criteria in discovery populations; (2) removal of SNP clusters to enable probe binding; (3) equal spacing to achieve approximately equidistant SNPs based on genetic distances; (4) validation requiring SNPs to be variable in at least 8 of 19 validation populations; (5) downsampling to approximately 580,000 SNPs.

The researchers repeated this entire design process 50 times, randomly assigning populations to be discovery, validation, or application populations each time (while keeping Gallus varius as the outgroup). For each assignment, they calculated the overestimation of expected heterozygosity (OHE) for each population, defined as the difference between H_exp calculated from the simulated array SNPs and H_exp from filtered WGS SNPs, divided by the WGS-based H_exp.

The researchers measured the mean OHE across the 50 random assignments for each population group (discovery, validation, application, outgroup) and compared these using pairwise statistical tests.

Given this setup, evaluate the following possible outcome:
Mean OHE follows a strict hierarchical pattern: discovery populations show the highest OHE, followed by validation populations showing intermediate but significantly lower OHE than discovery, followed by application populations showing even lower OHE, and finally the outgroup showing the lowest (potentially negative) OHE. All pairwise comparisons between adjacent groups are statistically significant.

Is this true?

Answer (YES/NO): NO